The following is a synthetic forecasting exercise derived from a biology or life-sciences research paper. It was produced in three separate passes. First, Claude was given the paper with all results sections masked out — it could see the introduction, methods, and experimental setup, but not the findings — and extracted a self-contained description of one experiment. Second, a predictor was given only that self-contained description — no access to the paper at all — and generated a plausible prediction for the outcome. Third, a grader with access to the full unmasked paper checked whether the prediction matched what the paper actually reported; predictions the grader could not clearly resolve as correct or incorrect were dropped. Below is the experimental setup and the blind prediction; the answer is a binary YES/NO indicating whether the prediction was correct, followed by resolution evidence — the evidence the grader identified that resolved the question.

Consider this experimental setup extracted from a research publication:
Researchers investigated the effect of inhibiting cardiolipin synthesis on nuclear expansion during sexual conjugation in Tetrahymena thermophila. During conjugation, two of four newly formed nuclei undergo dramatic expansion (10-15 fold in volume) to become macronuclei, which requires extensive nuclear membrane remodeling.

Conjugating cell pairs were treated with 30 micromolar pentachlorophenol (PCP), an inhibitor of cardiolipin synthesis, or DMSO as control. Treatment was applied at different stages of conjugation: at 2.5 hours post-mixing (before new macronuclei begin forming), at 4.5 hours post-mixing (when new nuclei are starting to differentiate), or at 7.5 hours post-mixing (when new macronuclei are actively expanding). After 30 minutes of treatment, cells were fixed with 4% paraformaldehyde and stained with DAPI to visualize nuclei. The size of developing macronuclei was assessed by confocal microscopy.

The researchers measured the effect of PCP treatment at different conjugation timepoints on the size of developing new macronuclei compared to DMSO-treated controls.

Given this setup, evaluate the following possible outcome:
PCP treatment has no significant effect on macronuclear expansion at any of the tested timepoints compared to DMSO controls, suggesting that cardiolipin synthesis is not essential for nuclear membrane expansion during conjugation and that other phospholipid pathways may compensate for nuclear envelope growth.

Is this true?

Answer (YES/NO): NO